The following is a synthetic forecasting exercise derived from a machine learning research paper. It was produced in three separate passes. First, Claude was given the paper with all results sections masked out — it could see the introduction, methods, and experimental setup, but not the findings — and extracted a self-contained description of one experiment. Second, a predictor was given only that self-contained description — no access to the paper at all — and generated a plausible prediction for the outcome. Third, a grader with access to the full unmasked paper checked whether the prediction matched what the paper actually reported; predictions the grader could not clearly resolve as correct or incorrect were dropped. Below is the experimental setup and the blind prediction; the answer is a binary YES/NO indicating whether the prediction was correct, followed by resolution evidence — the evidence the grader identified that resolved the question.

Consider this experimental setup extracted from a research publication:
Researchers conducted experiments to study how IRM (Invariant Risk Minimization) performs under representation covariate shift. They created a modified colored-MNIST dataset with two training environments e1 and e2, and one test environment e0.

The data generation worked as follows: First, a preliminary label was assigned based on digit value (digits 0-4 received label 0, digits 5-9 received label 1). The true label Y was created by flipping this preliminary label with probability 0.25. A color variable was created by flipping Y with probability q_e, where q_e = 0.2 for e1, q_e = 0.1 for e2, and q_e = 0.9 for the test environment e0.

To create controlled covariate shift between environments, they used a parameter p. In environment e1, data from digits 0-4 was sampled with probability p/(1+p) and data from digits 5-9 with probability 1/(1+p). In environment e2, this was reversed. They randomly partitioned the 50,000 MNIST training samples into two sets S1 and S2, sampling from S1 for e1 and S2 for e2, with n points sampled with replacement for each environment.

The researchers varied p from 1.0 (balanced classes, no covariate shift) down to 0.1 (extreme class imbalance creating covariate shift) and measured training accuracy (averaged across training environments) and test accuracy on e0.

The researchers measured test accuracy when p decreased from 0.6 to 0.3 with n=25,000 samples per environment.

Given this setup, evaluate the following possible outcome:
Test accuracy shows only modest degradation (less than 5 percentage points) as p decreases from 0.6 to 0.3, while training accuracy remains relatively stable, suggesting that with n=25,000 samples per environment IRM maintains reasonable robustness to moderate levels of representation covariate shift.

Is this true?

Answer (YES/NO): NO